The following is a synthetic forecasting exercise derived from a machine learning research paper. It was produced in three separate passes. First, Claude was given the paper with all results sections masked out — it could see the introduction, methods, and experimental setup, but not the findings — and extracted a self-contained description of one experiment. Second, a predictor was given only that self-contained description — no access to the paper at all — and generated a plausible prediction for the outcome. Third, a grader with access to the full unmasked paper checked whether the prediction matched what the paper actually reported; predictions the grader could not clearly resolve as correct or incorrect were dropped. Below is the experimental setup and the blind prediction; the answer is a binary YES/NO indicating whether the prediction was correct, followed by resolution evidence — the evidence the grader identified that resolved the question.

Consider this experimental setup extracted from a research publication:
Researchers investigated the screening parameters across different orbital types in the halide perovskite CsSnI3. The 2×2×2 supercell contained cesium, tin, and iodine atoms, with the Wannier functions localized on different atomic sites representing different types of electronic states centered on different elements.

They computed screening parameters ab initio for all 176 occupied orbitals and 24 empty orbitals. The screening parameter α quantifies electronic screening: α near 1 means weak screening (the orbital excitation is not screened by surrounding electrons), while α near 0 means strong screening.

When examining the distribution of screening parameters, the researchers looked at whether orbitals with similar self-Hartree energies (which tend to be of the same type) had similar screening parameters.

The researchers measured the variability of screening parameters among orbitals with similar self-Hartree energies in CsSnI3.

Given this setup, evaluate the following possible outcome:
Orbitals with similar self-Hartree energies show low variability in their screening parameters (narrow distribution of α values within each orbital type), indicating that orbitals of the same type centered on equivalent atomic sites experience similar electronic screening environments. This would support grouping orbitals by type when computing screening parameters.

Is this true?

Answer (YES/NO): NO